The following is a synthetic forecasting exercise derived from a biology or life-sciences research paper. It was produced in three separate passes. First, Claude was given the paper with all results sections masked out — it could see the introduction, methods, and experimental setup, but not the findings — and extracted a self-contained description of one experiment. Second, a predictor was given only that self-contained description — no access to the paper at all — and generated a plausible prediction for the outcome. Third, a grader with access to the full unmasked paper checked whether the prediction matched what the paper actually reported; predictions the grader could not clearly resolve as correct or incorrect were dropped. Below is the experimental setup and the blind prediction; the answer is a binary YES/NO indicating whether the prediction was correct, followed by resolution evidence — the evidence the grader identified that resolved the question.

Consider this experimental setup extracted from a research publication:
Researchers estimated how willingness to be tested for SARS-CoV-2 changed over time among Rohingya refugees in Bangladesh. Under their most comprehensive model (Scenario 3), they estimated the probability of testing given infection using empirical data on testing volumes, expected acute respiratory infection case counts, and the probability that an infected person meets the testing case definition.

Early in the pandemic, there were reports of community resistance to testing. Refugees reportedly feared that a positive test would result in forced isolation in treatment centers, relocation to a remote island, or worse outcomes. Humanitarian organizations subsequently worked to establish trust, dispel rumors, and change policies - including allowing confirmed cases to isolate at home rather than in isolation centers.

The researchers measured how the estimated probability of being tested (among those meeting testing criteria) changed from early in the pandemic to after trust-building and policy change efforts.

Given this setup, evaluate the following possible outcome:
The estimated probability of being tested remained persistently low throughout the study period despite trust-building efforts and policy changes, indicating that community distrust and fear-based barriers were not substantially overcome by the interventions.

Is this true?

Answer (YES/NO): NO